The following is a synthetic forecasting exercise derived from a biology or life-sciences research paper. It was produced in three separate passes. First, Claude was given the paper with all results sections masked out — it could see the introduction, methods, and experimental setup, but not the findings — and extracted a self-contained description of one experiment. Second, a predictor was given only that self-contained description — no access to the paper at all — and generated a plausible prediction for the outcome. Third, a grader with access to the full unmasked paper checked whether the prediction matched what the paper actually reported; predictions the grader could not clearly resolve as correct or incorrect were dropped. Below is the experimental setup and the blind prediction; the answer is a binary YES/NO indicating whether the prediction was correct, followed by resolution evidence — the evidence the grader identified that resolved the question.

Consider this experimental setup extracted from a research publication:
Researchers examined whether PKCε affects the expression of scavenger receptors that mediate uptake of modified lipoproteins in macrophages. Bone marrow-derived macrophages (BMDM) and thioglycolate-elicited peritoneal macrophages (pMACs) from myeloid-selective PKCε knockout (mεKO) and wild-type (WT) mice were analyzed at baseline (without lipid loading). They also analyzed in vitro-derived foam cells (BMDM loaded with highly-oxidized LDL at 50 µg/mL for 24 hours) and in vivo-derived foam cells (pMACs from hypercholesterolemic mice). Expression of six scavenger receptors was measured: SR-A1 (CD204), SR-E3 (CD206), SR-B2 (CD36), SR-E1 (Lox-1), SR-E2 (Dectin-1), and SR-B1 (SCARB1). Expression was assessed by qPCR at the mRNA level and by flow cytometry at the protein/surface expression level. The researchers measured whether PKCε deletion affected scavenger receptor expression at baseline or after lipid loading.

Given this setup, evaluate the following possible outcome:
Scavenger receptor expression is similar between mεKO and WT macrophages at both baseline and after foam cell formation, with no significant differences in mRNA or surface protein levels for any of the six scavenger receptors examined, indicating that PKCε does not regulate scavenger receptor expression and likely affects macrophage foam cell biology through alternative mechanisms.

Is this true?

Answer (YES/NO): YES